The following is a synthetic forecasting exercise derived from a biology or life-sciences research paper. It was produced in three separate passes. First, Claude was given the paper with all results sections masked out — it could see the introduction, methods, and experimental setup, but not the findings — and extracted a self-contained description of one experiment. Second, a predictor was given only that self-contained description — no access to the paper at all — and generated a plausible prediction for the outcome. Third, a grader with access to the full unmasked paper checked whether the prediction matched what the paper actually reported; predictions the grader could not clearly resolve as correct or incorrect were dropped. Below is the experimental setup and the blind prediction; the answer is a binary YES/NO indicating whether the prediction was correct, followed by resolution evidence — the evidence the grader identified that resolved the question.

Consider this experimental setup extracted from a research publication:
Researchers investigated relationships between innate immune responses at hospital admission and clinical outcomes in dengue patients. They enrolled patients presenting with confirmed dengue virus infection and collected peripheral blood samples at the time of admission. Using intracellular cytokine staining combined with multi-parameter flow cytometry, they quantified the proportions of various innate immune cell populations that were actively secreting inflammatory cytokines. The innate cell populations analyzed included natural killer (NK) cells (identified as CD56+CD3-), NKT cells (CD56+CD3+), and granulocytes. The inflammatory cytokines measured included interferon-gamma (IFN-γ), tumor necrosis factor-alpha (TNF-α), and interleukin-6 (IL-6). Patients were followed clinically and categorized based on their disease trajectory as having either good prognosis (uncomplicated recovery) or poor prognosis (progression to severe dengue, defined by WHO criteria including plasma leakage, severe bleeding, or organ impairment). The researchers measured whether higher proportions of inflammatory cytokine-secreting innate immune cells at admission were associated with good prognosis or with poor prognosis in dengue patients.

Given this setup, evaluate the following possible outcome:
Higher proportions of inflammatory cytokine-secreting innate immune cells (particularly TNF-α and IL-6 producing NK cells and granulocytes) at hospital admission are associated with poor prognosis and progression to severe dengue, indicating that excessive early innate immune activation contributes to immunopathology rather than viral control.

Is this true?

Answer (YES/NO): NO